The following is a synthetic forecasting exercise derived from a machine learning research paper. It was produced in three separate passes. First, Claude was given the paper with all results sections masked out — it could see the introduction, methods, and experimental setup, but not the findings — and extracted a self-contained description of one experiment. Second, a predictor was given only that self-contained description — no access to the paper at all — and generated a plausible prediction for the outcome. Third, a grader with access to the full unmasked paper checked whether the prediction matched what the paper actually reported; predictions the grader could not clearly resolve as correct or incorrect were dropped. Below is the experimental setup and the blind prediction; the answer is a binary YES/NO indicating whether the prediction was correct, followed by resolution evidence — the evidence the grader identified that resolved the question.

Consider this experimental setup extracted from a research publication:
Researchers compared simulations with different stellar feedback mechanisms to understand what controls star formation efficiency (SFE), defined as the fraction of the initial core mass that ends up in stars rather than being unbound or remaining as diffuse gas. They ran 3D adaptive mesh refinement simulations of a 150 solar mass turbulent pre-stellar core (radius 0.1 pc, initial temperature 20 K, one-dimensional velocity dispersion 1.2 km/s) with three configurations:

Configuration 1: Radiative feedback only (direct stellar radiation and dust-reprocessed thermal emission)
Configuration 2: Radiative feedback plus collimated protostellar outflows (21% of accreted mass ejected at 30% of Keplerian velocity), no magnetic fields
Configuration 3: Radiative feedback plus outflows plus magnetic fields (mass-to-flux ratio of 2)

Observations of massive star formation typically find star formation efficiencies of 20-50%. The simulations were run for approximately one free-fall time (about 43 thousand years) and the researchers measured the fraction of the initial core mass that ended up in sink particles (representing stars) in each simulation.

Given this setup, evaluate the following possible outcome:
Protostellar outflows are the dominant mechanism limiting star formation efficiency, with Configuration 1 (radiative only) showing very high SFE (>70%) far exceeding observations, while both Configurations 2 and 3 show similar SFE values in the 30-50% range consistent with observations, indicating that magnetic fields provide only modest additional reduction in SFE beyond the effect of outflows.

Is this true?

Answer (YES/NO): NO